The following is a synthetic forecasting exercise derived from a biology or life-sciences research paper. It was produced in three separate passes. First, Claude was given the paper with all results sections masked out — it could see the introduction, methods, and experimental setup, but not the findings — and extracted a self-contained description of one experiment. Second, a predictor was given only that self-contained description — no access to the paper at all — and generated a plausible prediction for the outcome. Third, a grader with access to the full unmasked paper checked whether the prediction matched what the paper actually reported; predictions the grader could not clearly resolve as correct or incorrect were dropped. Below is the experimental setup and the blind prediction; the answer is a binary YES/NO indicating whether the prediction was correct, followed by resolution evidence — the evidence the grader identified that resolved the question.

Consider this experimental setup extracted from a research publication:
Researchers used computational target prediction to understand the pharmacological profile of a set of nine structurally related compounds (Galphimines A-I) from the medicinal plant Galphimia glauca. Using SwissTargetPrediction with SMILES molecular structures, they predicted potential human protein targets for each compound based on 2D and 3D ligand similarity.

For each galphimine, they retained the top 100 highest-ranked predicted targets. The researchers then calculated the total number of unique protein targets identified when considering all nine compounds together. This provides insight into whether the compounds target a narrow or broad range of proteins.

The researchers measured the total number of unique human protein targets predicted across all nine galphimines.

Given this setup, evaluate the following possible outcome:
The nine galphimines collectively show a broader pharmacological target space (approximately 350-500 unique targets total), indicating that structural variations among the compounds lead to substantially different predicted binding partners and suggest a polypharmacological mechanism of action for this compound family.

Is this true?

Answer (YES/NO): NO